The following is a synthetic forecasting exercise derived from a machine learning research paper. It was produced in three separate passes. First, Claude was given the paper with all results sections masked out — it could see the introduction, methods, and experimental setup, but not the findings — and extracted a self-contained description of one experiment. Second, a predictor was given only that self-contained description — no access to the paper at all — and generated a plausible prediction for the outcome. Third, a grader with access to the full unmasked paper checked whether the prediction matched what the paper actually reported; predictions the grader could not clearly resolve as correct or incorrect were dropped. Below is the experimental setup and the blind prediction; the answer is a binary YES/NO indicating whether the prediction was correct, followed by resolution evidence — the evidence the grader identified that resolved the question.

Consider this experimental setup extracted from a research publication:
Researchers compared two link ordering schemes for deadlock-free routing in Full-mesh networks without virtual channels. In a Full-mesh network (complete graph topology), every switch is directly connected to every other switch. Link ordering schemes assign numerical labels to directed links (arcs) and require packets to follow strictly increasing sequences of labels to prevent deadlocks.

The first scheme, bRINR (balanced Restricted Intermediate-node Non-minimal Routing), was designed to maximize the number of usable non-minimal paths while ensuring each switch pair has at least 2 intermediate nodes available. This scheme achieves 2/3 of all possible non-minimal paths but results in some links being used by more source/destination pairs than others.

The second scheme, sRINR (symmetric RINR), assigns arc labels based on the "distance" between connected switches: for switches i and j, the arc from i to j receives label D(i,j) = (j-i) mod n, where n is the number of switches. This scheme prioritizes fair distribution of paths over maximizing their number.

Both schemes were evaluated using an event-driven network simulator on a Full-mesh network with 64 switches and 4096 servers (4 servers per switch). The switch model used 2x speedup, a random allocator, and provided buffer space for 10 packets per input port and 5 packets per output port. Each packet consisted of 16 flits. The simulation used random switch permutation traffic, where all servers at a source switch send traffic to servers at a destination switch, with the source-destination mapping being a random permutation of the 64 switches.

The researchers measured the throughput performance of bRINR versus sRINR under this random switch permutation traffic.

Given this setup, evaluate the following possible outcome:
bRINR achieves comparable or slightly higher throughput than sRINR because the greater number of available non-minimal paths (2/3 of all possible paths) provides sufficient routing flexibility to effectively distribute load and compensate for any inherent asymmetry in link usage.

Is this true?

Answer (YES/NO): NO